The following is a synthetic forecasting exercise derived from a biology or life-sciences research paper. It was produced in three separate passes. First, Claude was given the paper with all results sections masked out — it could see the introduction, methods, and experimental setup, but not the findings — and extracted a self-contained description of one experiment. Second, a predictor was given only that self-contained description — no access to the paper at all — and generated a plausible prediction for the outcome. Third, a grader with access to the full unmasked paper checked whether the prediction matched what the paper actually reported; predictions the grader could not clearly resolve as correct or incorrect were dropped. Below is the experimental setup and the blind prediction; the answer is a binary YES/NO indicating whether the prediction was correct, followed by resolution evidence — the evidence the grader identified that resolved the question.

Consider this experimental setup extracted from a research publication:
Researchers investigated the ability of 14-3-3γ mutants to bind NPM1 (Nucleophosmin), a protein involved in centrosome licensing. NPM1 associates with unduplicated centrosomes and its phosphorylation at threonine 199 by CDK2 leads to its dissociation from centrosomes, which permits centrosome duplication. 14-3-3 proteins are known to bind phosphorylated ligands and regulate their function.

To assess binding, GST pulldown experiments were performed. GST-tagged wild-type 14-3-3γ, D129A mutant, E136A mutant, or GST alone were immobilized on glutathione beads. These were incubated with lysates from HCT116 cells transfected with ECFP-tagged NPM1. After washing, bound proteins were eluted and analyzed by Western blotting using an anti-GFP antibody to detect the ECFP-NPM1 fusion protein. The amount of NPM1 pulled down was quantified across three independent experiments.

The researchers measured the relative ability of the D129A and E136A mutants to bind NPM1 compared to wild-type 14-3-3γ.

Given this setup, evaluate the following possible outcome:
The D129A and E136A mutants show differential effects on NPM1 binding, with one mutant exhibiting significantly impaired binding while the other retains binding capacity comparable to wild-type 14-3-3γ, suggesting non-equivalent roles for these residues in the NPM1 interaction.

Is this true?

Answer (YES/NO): NO